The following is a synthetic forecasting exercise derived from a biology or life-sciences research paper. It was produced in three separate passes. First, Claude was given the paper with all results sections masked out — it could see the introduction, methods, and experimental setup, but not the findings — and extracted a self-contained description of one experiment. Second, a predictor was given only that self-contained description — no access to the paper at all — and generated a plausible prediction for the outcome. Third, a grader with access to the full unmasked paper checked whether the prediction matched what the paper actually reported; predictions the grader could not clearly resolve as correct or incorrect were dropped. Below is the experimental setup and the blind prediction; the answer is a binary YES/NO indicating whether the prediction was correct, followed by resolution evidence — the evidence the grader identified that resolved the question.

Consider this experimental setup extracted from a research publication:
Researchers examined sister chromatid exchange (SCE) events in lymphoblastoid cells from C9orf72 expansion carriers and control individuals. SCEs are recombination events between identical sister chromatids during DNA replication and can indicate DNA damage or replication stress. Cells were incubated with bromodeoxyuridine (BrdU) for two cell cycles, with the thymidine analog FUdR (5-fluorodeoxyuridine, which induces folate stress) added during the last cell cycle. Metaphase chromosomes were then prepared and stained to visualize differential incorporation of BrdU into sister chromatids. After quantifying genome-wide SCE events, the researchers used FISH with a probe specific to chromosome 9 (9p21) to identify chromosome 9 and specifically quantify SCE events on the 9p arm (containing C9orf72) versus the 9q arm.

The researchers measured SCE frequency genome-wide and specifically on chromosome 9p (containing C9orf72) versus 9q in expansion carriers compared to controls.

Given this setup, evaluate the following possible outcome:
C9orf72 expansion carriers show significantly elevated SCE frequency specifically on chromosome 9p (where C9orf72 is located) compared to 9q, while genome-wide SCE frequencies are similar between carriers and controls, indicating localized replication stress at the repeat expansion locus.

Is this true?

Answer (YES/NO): NO